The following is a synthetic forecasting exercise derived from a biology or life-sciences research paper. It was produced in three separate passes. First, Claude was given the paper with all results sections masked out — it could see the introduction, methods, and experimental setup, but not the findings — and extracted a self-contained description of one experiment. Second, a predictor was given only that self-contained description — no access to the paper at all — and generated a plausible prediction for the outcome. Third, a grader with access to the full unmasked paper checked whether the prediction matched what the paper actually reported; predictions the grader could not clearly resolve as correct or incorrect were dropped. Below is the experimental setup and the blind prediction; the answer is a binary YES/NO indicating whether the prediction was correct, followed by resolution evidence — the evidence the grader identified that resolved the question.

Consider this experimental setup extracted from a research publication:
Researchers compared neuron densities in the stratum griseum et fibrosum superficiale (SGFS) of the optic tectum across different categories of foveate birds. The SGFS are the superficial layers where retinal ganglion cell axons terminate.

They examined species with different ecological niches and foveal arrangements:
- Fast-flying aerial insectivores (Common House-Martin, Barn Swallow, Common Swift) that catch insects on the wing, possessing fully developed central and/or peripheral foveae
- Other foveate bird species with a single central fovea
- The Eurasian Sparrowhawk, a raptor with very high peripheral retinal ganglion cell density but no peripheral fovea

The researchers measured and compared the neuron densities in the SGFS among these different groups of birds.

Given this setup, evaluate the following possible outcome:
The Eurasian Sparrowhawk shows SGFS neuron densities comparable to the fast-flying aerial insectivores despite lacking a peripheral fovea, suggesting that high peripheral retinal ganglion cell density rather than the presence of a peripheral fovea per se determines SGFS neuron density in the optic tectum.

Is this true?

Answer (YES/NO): NO